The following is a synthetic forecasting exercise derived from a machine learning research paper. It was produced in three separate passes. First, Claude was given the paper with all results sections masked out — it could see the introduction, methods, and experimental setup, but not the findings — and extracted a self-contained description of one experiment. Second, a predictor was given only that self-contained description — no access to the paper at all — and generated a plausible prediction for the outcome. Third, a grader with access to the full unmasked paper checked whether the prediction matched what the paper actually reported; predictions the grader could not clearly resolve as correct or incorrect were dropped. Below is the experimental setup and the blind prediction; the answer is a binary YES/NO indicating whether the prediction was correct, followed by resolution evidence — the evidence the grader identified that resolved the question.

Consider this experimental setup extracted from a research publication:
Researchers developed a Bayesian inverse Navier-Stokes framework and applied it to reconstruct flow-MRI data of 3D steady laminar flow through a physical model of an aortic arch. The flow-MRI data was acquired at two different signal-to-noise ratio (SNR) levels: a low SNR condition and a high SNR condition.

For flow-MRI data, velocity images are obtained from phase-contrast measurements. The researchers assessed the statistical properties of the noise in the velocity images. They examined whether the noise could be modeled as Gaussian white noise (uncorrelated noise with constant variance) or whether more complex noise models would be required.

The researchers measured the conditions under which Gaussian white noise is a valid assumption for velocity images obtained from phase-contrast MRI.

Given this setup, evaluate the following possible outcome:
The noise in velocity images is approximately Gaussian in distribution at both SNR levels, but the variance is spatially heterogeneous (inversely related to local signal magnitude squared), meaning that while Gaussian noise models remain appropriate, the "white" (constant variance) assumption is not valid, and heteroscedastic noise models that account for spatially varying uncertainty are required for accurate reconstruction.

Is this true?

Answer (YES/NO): NO